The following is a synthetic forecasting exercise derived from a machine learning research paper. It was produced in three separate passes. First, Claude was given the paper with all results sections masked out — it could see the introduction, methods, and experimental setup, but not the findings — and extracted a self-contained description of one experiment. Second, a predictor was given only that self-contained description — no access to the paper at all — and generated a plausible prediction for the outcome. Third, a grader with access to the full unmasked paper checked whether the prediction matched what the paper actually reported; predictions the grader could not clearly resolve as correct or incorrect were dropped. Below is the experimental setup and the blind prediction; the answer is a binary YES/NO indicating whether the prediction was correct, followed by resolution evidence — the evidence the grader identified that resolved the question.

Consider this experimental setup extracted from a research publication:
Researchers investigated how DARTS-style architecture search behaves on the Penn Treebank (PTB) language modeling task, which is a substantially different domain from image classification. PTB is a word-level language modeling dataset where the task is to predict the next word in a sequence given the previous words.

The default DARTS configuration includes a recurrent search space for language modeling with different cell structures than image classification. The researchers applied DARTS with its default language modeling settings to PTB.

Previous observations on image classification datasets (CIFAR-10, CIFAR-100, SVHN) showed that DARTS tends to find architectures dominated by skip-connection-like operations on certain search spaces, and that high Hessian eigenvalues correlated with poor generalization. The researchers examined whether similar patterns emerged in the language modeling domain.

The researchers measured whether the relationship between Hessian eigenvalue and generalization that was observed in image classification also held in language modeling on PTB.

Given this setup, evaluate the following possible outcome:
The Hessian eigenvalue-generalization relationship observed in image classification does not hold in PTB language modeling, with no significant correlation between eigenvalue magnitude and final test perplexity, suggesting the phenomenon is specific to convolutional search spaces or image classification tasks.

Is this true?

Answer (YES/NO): NO